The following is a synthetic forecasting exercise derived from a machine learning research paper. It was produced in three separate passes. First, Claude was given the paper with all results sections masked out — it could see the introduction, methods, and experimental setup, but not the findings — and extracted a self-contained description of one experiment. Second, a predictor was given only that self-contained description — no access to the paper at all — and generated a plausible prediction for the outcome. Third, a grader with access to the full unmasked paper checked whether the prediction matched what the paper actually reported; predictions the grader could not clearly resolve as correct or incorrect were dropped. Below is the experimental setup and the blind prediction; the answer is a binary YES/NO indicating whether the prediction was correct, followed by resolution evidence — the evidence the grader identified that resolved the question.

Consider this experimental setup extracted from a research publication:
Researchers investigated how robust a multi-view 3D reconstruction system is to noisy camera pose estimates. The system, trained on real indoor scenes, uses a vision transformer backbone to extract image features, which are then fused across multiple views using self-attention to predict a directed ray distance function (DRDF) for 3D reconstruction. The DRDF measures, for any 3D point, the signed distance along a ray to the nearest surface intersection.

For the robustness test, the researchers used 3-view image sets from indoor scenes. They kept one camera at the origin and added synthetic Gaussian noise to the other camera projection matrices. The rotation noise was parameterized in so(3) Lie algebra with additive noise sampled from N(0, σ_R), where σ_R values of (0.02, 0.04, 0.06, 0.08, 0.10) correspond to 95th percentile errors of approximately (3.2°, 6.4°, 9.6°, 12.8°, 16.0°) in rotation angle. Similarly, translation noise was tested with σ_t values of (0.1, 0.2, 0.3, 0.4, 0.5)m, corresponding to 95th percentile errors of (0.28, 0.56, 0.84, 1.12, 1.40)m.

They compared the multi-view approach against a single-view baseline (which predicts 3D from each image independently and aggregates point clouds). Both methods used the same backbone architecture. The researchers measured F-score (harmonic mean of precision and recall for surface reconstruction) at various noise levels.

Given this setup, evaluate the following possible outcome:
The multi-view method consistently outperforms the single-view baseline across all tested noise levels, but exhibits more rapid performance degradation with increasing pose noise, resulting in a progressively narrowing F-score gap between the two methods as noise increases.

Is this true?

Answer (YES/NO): NO